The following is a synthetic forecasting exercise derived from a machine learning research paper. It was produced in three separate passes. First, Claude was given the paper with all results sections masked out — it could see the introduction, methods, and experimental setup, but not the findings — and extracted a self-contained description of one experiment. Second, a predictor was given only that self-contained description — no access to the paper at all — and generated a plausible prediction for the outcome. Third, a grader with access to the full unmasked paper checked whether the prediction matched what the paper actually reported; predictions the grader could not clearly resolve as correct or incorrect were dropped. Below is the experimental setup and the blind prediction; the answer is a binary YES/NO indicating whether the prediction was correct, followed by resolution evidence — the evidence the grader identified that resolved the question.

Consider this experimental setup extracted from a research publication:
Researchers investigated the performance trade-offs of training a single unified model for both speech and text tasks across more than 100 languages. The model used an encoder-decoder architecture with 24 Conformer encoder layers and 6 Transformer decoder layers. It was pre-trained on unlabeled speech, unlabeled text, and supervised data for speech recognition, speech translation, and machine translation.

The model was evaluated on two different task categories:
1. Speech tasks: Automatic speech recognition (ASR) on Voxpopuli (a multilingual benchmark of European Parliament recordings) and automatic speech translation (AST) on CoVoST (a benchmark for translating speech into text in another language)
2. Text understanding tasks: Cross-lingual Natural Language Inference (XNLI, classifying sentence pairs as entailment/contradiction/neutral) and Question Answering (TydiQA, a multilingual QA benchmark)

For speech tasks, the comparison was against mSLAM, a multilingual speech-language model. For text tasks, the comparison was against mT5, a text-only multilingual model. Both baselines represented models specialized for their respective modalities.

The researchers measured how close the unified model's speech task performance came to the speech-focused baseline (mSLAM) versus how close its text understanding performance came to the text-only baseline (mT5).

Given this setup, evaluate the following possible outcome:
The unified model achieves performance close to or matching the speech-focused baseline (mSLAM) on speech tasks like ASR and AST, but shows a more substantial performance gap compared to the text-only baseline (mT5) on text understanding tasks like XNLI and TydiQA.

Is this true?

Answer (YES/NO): YES